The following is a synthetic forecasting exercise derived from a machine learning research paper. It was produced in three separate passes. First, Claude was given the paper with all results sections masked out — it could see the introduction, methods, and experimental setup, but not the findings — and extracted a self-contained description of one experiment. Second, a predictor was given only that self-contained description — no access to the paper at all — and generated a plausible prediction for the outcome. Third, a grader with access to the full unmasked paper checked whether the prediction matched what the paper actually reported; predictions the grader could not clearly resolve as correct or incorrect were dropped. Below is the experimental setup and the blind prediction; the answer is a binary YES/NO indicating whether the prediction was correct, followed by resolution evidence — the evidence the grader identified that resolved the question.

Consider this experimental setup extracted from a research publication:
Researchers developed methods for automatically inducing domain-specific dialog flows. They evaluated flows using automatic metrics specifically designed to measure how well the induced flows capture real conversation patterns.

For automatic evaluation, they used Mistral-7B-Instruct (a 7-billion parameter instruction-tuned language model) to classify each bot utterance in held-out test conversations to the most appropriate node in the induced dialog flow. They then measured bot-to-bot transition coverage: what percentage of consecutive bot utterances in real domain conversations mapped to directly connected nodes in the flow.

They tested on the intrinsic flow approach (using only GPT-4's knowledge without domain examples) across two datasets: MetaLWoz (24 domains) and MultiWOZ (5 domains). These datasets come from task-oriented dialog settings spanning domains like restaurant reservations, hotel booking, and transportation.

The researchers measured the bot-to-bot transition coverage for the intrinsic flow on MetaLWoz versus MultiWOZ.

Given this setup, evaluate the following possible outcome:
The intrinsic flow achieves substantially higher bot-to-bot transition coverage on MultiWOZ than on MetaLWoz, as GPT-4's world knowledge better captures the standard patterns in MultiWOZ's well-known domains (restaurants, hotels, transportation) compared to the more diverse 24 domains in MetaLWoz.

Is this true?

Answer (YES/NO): YES